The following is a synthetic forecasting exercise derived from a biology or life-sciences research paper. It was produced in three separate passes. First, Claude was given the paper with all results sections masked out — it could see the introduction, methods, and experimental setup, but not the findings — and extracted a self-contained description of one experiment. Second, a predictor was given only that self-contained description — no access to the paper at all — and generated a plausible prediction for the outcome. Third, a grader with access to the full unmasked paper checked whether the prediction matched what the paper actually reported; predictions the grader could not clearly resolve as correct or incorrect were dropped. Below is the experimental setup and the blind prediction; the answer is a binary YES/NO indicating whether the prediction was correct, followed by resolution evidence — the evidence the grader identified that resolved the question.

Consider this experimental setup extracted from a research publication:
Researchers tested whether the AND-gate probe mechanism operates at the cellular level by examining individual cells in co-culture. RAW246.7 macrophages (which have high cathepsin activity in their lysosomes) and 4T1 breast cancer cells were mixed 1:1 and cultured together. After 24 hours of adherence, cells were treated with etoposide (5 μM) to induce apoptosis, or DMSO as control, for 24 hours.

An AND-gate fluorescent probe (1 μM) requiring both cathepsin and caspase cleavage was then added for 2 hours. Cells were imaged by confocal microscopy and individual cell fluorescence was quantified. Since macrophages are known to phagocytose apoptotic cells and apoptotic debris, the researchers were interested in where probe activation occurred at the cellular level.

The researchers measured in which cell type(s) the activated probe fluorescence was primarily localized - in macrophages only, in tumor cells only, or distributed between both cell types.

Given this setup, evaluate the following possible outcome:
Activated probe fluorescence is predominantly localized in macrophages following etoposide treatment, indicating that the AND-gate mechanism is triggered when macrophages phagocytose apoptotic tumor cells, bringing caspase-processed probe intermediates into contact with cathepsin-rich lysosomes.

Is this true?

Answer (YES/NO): YES